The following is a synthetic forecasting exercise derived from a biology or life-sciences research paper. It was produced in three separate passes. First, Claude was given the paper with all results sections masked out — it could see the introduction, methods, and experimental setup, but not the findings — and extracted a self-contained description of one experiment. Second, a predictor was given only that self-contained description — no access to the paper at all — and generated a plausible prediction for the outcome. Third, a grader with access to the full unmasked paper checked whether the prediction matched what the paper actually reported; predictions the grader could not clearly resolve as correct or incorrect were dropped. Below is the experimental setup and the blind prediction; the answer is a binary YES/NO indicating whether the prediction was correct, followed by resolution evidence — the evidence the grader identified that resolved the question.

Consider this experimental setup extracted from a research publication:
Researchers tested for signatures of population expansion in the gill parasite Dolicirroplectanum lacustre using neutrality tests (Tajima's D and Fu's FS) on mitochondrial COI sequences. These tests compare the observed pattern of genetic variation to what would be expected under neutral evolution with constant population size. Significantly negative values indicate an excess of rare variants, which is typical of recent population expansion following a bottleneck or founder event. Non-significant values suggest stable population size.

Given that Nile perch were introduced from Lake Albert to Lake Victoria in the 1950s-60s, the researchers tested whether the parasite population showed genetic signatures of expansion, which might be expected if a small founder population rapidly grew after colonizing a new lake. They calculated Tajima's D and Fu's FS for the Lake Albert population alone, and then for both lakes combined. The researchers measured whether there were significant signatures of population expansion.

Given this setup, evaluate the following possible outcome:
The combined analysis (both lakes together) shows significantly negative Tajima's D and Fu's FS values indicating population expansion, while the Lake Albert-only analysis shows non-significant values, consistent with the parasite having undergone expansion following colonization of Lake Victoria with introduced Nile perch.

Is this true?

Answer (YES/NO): NO